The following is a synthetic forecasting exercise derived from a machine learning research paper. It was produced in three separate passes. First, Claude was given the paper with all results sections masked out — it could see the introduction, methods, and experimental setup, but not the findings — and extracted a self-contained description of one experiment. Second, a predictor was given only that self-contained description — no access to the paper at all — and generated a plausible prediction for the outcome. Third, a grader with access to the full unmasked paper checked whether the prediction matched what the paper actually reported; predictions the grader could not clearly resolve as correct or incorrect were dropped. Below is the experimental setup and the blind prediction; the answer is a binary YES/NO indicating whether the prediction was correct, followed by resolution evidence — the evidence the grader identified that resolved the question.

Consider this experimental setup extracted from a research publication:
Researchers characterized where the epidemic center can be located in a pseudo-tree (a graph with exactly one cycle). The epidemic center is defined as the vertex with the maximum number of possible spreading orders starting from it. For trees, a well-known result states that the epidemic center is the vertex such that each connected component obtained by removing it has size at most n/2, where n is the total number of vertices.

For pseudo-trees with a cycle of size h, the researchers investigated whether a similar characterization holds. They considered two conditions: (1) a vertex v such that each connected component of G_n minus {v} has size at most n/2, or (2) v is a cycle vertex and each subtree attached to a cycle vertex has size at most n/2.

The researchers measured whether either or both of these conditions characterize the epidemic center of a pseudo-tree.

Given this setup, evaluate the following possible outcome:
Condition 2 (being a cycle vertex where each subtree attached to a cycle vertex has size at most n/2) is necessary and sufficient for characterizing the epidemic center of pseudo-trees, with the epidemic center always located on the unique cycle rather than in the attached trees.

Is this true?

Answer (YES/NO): NO